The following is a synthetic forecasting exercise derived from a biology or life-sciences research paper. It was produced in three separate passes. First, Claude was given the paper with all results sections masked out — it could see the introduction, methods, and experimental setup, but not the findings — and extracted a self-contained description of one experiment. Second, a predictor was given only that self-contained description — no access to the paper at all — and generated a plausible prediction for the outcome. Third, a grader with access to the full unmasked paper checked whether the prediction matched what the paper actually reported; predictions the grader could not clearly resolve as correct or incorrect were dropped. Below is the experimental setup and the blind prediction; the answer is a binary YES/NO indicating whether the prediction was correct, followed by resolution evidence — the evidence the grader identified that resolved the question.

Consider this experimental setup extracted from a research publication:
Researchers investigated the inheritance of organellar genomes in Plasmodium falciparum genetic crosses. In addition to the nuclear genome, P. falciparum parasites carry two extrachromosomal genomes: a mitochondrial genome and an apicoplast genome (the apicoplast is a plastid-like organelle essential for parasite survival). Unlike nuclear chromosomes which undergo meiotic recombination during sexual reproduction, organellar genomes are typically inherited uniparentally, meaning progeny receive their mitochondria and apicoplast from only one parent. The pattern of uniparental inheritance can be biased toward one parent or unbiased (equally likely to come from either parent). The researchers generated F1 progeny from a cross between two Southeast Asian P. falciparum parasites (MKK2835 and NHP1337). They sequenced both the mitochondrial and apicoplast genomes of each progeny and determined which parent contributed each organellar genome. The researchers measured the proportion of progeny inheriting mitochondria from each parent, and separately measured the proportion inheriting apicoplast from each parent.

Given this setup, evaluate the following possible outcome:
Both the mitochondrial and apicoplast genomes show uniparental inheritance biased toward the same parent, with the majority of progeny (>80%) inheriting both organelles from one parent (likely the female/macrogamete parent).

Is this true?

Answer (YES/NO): NO